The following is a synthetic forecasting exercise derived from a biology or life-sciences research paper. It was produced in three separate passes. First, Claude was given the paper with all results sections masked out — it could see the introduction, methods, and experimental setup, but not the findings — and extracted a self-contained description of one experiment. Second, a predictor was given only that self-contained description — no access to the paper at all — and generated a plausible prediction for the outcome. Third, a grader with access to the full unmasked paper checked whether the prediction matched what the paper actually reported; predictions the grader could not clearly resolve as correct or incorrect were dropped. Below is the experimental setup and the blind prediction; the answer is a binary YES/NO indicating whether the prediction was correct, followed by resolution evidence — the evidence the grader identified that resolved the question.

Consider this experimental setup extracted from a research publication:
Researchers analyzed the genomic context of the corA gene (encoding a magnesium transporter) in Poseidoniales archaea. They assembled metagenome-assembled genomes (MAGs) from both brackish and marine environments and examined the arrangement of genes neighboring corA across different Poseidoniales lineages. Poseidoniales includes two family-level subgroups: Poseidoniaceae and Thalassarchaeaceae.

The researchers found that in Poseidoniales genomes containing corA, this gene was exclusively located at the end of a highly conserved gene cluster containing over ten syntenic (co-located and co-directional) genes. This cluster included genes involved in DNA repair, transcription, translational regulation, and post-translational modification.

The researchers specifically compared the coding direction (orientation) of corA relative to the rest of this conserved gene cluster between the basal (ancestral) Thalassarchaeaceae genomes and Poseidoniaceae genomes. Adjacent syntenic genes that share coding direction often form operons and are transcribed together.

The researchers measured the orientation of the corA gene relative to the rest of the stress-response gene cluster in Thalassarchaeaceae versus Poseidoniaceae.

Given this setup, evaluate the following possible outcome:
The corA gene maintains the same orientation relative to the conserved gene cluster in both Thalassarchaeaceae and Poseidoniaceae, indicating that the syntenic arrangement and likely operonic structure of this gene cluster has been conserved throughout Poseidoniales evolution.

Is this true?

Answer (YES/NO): NO